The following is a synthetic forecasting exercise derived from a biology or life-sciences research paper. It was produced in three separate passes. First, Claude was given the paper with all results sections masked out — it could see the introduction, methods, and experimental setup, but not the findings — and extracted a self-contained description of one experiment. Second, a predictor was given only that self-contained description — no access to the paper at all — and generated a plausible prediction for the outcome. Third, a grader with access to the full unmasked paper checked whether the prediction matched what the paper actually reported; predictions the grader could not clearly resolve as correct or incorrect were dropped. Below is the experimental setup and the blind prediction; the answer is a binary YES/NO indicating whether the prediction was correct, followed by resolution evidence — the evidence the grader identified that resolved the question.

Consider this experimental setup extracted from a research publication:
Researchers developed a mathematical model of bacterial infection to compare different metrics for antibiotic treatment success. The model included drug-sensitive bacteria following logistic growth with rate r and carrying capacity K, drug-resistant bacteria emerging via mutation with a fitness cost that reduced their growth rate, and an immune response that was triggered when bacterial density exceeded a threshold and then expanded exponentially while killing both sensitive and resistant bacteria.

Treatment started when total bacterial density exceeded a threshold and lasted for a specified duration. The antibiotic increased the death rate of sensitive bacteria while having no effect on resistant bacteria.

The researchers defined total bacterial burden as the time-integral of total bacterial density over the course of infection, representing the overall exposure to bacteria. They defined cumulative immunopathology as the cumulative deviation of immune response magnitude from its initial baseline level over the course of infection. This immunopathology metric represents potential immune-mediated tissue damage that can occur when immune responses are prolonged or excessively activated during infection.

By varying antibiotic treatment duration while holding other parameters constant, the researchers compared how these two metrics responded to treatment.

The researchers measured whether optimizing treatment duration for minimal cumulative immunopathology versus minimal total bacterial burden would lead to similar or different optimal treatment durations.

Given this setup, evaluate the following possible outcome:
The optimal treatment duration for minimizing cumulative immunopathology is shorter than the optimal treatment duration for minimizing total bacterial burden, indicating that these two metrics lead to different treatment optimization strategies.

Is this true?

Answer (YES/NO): YES